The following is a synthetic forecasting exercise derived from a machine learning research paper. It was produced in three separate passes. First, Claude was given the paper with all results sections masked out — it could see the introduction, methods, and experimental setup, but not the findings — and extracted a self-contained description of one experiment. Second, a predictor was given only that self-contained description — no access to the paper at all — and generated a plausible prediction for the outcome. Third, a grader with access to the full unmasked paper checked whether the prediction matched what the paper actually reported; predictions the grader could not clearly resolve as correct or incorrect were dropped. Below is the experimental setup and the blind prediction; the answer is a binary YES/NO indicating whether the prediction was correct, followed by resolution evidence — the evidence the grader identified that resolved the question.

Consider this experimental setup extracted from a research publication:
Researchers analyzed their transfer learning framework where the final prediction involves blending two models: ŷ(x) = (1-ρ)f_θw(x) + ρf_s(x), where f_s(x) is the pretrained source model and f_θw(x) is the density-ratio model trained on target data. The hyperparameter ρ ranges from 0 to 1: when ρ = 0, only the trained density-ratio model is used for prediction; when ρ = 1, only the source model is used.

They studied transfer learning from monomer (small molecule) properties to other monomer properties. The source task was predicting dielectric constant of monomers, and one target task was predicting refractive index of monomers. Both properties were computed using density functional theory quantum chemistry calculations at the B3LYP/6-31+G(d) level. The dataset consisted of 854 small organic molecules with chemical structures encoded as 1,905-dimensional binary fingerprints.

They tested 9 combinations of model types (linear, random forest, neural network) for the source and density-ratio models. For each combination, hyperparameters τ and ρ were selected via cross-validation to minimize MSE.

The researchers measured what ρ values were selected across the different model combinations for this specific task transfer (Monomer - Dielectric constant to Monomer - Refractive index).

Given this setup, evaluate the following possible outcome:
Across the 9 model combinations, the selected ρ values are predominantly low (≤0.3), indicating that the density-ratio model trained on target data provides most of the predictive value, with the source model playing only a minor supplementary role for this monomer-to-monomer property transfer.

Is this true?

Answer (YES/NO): NO